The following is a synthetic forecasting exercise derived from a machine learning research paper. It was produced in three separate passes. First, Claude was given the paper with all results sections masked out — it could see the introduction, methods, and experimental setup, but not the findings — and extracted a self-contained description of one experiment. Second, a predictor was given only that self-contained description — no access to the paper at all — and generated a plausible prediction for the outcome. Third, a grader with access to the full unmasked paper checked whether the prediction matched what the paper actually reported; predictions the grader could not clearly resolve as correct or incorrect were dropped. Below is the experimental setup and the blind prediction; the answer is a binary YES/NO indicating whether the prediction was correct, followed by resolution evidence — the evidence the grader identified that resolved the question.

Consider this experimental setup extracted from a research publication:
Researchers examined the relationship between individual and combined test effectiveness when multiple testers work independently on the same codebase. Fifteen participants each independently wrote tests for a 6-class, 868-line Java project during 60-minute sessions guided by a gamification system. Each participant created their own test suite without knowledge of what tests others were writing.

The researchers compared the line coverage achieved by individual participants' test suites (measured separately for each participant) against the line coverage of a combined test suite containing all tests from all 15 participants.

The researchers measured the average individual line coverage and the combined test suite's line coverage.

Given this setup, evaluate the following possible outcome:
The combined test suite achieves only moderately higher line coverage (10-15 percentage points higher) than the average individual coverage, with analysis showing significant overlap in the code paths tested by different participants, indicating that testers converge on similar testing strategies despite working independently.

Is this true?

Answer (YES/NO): NO